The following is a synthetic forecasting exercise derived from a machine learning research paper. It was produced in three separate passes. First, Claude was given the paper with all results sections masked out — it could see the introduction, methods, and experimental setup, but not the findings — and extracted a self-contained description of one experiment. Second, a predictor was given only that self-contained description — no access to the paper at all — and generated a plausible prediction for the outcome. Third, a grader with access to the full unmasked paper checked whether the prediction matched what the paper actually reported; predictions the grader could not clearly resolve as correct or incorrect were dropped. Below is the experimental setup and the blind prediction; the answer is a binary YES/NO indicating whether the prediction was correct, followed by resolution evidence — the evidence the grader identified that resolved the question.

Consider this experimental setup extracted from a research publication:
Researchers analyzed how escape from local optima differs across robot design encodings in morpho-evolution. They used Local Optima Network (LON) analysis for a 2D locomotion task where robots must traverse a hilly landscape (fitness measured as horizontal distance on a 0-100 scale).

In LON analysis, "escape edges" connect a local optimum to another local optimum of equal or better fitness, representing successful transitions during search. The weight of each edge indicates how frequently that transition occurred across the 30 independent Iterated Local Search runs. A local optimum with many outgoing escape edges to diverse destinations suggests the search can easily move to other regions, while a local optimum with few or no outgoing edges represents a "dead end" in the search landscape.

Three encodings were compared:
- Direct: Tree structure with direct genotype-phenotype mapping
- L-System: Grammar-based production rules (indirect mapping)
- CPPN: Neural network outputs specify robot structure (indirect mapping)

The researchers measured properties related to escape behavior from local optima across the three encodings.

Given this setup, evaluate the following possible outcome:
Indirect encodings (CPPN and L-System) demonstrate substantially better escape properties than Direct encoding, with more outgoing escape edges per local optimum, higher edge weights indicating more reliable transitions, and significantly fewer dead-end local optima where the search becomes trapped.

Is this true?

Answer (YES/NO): NO